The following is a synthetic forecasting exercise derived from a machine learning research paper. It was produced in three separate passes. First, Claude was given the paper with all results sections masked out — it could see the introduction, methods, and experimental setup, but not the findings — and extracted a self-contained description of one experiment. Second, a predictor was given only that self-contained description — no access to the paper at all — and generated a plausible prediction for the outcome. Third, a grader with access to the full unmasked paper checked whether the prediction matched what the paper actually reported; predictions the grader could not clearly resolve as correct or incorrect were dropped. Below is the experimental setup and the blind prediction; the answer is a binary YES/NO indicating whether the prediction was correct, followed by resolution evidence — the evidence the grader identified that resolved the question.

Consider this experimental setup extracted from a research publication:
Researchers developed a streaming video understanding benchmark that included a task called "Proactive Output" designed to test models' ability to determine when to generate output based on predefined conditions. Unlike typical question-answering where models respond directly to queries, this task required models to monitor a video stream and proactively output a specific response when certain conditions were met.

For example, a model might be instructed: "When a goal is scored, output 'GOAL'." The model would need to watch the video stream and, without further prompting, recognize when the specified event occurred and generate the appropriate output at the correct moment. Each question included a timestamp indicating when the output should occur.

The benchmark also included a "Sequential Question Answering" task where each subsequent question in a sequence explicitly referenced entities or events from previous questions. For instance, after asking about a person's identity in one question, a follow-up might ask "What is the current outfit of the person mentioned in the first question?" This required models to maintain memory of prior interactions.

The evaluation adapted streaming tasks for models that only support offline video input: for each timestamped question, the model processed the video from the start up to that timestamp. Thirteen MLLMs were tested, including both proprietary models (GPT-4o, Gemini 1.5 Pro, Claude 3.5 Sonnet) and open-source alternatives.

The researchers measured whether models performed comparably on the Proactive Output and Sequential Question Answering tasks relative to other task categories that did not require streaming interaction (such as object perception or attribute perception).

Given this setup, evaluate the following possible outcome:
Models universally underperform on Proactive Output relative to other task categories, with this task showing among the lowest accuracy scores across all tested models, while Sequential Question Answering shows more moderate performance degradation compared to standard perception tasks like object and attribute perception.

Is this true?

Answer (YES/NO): NO